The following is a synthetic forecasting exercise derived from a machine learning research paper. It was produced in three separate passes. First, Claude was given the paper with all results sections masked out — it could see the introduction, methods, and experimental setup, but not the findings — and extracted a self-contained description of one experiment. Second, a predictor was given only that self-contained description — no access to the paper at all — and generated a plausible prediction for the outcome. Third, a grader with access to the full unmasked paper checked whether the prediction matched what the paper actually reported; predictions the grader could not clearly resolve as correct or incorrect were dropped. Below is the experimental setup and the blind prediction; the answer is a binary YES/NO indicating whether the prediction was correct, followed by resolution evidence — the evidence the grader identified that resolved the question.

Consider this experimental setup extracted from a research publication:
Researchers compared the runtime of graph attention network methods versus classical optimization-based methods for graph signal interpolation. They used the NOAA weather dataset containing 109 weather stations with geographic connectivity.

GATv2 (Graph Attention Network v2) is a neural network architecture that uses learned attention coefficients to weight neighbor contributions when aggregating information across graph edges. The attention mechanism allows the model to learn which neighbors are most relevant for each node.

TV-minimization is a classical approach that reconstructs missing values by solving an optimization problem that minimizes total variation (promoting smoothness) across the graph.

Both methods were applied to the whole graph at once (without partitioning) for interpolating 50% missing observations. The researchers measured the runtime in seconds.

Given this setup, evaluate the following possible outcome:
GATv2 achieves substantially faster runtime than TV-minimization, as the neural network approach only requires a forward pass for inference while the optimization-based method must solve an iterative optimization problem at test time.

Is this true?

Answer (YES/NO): NO